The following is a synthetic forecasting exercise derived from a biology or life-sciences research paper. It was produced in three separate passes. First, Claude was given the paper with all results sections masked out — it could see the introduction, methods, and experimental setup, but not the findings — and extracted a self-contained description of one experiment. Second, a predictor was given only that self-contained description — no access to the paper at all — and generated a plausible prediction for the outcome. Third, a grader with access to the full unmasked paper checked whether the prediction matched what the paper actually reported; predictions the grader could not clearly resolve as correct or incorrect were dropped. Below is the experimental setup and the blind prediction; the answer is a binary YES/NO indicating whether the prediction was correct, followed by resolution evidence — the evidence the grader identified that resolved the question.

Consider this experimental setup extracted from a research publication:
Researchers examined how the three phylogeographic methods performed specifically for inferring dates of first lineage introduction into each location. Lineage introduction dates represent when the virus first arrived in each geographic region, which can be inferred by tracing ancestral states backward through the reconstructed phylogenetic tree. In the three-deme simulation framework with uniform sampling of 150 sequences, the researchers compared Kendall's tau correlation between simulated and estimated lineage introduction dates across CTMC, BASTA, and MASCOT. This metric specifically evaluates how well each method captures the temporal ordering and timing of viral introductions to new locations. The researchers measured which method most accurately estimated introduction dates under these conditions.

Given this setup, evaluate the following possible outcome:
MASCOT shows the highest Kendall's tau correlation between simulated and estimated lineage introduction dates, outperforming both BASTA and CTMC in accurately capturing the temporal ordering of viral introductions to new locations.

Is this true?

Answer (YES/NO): NO